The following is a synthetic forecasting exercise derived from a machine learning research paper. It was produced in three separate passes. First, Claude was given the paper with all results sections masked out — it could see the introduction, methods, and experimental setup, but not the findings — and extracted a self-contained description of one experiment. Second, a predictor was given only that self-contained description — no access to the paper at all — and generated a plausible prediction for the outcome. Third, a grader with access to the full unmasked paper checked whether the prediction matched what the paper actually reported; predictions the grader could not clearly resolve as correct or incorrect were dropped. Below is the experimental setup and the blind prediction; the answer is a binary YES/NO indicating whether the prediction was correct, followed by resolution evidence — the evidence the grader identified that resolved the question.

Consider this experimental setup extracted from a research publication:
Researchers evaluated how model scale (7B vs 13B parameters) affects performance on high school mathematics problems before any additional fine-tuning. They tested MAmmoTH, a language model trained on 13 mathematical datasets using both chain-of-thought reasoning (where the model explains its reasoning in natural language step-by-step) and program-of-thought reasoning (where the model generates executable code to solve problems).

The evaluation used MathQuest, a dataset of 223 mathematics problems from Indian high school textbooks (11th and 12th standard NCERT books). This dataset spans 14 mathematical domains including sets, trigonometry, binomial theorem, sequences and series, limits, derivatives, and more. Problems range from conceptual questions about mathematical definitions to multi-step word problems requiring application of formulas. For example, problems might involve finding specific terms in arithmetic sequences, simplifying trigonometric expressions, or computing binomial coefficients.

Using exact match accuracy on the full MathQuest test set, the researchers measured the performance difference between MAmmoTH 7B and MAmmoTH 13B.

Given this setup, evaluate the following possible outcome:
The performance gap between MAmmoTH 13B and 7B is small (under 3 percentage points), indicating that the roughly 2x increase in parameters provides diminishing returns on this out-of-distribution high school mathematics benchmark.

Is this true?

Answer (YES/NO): NO